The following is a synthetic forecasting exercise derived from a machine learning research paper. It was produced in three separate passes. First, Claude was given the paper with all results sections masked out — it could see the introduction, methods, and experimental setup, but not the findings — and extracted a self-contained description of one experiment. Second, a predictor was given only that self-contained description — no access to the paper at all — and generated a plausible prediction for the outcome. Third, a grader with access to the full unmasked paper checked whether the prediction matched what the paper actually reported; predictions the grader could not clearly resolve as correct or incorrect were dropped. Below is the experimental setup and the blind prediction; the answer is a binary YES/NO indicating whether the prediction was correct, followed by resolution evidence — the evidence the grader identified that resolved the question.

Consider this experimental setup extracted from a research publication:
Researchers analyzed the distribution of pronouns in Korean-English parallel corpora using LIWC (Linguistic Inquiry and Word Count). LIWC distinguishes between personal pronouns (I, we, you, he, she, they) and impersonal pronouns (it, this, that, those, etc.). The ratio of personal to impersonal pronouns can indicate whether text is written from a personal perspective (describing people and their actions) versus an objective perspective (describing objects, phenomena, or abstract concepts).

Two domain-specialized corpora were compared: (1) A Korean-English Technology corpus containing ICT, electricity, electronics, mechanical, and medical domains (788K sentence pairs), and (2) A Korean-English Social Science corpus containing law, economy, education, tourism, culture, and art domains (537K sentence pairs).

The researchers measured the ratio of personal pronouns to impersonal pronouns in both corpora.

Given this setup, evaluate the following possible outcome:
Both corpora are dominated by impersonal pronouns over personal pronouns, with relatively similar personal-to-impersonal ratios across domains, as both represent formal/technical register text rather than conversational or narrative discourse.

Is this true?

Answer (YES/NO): NO